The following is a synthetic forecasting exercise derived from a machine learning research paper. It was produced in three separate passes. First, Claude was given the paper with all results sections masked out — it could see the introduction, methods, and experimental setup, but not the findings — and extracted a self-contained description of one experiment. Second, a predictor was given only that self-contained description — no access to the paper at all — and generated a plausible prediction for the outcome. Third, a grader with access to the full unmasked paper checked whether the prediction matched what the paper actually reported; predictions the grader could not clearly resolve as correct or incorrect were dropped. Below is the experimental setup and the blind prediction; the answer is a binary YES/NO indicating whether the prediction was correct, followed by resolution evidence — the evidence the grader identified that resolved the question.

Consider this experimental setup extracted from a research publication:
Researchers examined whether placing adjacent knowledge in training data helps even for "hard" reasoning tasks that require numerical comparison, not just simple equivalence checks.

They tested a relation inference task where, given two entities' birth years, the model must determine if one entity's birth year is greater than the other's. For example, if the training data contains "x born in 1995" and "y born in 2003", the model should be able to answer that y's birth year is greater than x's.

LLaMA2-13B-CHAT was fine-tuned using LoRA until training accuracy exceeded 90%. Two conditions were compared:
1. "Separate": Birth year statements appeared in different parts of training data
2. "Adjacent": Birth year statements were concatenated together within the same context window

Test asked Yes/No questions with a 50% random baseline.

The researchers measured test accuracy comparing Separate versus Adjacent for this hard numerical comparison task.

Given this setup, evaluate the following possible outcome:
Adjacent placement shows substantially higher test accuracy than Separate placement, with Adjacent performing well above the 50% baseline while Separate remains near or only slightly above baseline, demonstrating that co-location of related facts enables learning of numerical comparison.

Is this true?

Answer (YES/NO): NO